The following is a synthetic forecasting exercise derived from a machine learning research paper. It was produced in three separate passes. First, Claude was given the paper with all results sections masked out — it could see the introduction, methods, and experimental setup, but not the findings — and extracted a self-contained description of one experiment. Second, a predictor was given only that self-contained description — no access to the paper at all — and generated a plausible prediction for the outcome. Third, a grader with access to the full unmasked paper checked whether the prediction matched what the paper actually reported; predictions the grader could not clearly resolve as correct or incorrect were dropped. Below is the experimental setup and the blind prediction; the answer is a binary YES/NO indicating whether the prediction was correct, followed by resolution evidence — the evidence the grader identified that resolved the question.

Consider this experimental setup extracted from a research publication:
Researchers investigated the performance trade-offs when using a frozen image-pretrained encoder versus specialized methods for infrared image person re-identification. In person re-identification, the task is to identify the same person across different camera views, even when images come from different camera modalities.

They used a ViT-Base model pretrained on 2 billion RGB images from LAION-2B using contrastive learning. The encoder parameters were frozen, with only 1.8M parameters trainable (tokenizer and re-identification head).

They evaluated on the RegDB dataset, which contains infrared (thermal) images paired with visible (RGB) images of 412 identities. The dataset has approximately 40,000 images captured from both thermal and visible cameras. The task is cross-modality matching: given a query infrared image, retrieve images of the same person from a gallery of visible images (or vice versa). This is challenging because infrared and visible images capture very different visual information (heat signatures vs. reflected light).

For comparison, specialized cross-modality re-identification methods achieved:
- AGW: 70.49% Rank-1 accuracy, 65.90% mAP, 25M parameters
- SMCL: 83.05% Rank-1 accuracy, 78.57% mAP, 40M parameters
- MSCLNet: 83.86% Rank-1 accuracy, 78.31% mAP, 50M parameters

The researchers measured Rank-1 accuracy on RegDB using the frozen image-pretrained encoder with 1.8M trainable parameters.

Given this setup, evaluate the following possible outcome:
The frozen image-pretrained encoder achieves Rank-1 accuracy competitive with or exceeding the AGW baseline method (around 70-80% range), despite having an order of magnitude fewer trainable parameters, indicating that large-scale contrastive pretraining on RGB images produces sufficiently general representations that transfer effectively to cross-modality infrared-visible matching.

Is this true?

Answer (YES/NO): YES